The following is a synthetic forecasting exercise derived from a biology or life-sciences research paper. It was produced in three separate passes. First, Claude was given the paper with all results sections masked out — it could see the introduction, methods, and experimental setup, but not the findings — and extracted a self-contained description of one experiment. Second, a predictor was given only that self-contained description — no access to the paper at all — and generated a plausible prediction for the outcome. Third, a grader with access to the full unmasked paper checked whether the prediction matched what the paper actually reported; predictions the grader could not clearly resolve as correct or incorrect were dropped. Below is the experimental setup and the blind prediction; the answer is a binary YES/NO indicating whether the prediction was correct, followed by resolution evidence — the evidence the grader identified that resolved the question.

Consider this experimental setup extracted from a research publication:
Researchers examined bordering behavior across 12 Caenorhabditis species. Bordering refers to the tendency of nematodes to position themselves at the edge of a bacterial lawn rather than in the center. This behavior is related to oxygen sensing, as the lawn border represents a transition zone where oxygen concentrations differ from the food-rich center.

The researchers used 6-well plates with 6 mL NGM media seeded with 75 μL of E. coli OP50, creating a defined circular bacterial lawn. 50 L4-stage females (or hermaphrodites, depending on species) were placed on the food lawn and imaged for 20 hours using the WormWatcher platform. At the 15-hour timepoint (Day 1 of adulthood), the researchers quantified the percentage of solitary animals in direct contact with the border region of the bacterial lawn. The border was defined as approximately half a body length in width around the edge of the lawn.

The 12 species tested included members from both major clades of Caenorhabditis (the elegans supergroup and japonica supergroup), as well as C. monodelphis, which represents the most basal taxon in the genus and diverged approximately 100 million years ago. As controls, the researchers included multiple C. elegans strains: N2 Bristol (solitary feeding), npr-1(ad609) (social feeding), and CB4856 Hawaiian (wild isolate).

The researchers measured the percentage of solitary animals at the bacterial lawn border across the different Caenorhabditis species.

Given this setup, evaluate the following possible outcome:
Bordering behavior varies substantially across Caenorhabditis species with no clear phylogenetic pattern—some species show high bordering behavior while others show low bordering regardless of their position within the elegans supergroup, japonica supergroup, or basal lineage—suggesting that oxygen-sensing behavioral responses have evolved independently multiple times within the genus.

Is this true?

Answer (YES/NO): NO